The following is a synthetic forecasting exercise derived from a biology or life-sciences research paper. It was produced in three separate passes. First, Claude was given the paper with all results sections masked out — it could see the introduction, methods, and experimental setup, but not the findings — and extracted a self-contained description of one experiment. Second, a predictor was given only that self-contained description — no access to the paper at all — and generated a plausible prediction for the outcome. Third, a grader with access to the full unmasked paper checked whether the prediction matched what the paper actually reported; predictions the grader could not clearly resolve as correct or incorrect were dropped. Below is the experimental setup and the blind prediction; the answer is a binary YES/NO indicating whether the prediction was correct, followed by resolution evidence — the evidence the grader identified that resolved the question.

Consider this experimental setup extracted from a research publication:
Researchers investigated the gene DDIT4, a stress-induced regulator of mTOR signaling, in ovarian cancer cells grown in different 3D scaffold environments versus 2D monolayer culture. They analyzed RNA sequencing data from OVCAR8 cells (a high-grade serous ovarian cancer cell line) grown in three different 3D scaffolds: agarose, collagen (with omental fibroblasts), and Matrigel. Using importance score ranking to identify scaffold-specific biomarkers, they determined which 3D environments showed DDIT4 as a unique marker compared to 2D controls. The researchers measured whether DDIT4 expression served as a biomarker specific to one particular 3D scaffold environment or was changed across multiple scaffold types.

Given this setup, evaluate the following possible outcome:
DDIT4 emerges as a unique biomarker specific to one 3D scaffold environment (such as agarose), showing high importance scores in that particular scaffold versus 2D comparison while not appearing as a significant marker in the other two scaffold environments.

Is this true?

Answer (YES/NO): NO